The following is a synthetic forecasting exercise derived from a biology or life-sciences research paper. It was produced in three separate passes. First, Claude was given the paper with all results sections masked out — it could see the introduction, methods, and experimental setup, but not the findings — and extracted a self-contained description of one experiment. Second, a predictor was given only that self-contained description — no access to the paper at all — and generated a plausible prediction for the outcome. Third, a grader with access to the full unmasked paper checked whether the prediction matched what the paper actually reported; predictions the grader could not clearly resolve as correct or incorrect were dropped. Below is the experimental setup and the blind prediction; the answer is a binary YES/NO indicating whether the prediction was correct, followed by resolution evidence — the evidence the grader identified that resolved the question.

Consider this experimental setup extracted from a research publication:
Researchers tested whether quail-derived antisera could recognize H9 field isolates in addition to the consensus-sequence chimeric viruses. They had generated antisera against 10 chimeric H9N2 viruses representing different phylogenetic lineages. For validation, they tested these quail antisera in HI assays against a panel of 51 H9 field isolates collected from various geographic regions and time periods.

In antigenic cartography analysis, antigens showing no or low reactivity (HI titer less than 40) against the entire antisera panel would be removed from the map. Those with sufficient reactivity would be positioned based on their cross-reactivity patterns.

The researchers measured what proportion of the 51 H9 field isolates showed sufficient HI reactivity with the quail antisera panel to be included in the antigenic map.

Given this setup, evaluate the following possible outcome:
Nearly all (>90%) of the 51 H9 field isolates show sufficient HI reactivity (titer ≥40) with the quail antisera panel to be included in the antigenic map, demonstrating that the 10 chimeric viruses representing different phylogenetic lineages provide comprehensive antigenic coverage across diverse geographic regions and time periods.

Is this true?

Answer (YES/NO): YES